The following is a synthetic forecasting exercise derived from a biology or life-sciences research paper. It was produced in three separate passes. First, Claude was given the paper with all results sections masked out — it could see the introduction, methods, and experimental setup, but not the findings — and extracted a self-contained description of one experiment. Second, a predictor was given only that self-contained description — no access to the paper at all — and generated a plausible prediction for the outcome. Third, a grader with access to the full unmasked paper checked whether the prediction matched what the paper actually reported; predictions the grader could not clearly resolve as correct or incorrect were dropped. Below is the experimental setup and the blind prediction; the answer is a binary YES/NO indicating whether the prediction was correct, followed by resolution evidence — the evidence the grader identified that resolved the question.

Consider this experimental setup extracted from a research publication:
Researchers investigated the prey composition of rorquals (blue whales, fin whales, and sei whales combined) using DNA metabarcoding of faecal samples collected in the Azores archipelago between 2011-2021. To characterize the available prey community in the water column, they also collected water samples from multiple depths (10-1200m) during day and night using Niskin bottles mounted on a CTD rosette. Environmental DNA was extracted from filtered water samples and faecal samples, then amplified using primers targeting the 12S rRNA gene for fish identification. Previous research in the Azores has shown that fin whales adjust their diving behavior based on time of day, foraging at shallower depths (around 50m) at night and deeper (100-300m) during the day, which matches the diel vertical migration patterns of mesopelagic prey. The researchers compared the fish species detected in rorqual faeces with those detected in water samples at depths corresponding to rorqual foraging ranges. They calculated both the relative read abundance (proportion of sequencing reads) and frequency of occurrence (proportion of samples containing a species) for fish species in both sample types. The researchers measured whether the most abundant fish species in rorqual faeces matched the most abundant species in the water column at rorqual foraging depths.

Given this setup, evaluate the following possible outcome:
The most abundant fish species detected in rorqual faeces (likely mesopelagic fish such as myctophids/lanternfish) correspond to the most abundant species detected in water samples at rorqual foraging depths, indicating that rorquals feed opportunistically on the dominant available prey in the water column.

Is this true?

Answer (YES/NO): YES